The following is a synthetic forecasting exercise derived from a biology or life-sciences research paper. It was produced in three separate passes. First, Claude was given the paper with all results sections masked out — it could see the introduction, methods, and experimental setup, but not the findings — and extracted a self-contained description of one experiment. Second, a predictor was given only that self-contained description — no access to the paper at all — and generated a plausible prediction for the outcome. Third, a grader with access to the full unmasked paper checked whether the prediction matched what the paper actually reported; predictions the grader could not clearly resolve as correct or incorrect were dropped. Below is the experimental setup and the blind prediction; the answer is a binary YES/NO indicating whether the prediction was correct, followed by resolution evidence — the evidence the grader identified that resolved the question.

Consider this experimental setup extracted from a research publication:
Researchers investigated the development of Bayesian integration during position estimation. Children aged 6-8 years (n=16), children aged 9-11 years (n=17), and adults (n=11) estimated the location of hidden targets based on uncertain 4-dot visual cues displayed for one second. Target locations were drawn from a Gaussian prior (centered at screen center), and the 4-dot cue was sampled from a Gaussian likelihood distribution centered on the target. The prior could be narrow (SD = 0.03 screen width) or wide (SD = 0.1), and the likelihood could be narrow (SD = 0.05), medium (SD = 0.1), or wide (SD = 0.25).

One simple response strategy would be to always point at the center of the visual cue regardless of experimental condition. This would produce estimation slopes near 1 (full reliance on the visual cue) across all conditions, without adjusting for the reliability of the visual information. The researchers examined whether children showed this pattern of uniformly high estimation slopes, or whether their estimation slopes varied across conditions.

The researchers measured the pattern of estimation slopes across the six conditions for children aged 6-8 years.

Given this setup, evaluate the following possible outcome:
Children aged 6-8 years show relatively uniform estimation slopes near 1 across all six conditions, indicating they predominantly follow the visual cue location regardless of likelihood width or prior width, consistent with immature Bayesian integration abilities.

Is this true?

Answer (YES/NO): NO